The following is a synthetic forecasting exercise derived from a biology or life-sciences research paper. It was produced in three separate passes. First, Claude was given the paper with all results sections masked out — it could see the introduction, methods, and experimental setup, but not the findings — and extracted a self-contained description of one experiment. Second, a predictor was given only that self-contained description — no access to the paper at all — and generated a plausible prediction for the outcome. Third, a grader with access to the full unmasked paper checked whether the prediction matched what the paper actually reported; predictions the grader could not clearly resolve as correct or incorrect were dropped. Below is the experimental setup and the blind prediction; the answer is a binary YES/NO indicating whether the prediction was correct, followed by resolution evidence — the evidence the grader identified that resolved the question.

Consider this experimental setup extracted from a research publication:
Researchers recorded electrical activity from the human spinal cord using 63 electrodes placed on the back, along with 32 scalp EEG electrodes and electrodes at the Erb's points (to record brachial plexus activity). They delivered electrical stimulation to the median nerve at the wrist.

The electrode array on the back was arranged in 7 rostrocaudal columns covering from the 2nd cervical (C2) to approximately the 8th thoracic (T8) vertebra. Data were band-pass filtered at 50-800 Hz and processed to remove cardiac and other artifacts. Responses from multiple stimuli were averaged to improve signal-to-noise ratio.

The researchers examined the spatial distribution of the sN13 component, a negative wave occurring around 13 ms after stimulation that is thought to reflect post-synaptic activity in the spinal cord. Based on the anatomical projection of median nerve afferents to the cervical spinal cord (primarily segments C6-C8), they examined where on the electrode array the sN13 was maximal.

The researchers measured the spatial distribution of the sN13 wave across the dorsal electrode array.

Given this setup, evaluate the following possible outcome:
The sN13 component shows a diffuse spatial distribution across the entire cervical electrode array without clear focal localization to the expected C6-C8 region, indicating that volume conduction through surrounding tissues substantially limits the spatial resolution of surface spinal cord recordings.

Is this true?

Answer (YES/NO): NO